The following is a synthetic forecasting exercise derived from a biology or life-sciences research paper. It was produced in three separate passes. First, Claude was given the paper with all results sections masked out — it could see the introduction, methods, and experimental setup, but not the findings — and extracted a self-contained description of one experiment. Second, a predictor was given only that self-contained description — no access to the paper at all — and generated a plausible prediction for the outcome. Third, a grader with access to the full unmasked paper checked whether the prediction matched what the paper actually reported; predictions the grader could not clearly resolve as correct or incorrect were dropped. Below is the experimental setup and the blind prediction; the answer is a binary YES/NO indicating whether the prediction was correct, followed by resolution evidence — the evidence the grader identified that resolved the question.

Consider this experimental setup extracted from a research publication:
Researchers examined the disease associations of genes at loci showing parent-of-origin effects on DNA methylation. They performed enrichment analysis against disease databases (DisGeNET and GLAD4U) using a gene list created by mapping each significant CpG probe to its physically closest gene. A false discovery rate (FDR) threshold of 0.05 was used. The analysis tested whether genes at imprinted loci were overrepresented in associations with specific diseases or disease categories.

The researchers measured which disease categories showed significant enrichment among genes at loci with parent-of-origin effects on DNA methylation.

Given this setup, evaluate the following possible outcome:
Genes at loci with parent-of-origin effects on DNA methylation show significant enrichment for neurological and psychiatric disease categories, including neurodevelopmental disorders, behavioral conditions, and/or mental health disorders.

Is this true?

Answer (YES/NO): YES